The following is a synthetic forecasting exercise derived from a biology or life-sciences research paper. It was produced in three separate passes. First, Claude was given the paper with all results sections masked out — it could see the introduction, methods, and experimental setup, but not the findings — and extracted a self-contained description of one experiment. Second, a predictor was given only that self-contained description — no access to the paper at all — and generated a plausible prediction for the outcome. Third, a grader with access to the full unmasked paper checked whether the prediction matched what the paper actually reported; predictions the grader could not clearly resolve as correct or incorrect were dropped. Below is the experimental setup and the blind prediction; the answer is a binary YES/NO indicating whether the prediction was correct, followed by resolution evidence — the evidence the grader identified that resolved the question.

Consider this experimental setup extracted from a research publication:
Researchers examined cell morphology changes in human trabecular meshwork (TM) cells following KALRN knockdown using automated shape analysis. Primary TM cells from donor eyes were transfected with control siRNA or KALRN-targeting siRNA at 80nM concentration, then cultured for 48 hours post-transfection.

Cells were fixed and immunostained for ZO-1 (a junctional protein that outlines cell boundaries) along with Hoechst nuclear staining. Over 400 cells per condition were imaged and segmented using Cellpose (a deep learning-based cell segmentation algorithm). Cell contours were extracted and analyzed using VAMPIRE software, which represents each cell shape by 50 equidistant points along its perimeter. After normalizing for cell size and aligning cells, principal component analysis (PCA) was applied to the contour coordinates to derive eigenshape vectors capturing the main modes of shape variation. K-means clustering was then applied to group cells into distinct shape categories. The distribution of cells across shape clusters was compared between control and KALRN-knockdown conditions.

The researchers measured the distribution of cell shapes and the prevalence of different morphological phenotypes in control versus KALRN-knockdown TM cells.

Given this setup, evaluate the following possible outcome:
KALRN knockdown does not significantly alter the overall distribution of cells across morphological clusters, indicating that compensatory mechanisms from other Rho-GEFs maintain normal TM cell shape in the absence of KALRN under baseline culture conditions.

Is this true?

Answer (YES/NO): NO